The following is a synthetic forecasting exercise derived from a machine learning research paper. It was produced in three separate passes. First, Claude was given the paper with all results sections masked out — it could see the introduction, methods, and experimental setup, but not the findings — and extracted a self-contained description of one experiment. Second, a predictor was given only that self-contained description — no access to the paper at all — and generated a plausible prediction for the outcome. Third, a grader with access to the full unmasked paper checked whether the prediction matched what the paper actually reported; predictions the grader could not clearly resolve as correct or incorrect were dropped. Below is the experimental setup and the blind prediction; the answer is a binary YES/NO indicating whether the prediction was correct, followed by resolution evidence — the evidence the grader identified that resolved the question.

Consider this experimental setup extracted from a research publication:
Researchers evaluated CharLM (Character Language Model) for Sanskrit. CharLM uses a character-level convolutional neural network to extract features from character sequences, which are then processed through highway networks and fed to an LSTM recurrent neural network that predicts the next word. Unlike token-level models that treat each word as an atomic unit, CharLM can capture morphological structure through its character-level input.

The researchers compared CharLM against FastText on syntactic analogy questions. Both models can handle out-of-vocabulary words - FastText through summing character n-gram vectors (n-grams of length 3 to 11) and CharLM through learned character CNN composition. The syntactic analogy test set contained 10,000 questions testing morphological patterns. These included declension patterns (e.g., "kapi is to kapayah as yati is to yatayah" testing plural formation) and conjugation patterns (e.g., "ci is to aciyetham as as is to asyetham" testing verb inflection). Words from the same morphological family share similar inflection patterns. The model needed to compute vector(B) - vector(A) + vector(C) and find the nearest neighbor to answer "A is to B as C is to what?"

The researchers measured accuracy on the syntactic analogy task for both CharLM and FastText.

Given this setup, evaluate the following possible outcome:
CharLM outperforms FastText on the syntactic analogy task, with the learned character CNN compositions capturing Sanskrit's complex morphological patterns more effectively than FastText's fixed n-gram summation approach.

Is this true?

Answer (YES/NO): NO